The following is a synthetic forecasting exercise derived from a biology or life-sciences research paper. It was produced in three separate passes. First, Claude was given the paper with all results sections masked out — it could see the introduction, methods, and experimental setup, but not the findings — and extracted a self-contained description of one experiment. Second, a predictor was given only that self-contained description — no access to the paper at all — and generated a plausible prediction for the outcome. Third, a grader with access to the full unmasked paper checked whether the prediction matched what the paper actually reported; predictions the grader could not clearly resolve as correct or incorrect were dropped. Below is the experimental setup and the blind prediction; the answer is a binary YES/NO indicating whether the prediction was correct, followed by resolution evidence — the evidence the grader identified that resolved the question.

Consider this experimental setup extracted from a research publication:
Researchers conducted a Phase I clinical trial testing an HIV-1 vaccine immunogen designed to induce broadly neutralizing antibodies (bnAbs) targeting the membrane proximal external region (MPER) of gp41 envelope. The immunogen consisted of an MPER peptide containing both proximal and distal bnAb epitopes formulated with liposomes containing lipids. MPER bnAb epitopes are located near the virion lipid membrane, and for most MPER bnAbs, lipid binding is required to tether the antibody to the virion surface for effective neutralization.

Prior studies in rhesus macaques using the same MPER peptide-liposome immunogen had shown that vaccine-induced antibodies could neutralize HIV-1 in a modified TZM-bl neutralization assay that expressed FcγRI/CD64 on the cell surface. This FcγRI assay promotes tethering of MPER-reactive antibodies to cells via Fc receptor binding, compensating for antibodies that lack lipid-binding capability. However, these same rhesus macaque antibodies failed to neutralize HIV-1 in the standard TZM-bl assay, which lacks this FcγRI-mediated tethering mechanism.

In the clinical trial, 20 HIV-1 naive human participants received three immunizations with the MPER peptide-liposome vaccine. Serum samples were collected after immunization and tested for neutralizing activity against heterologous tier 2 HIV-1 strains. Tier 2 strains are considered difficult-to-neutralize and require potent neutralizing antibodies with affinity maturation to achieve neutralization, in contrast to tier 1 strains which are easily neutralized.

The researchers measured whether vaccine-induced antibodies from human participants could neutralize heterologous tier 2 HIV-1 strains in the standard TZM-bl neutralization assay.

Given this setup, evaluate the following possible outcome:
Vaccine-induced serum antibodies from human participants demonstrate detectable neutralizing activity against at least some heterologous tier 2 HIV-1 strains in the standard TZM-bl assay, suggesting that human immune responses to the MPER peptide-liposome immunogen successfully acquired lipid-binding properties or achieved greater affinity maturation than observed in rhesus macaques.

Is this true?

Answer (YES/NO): NO